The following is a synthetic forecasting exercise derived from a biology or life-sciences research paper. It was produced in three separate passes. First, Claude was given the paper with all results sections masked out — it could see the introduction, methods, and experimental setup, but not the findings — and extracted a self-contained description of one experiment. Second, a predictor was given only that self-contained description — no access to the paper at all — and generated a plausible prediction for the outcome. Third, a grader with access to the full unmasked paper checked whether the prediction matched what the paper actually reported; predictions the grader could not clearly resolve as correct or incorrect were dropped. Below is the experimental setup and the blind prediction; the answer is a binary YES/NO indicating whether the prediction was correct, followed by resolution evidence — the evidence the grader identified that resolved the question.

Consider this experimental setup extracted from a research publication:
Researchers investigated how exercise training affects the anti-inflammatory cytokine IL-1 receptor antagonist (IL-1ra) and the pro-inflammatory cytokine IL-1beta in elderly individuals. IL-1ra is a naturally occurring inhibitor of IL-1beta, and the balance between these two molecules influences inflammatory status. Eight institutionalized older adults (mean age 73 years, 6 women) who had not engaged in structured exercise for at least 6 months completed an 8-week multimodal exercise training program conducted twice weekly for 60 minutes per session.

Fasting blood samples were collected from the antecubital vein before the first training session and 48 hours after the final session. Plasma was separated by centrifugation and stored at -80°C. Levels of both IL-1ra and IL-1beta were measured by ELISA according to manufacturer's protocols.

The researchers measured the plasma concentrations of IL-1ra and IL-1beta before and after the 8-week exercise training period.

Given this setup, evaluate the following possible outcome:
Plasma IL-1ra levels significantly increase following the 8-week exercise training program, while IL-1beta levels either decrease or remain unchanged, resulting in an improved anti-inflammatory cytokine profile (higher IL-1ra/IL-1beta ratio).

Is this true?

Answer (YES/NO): NO